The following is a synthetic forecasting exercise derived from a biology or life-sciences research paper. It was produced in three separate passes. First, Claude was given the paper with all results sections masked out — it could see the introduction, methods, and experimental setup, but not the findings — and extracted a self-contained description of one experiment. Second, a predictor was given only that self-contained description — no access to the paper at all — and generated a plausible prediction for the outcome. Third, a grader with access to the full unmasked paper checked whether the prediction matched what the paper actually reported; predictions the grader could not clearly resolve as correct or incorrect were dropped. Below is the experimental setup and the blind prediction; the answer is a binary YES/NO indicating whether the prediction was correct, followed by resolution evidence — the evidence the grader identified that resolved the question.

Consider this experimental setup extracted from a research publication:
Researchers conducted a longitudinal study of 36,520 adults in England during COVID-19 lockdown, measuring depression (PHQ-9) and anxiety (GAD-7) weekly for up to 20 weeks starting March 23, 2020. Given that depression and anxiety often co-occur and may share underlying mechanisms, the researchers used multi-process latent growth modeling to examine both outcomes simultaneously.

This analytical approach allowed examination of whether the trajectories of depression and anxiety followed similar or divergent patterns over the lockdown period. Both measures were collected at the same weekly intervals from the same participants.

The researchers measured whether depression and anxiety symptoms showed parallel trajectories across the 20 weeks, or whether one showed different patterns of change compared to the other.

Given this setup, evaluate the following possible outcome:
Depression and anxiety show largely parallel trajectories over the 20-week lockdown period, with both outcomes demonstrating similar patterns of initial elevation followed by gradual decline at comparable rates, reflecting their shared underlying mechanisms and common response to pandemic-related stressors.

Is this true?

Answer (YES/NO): YES